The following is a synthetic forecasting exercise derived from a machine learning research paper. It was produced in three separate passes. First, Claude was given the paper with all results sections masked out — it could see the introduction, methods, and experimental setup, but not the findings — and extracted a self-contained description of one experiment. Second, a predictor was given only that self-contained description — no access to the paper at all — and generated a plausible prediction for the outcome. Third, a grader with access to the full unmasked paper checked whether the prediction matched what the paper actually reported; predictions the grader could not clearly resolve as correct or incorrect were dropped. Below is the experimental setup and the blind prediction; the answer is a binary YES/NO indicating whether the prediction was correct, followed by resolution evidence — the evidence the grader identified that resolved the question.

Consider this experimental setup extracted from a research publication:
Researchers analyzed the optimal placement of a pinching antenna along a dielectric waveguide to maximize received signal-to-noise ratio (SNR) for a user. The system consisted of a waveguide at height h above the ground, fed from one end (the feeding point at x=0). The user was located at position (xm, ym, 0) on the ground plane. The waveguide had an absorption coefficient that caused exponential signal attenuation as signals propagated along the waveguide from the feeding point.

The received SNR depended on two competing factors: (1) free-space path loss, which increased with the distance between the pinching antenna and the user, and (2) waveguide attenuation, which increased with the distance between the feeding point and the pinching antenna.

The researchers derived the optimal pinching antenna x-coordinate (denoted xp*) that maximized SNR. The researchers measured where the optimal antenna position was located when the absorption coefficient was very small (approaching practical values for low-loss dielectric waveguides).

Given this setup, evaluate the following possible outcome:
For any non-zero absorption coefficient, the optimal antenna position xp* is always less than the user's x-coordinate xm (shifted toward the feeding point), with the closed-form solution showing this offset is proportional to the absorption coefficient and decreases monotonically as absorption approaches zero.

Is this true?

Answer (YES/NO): NO